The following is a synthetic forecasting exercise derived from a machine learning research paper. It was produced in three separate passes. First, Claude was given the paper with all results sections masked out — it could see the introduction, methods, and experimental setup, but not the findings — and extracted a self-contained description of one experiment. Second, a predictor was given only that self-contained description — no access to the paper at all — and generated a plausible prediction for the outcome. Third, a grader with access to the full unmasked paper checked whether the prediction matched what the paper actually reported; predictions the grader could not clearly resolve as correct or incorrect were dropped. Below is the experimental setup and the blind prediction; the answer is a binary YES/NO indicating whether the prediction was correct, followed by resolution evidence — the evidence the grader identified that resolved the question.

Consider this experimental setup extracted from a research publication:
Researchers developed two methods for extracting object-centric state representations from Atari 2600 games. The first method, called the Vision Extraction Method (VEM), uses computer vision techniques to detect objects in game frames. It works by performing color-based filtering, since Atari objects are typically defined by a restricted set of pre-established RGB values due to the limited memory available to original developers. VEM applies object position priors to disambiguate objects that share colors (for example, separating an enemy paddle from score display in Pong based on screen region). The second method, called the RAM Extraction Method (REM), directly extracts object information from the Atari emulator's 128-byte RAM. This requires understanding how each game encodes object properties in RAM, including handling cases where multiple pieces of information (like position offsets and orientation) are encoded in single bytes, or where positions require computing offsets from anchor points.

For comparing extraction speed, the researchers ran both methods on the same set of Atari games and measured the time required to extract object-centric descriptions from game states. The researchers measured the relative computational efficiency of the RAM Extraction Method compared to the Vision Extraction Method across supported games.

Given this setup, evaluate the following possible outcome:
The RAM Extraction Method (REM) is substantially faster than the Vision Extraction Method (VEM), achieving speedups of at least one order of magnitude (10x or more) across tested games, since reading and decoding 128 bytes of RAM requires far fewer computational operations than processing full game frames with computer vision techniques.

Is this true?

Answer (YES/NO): YES